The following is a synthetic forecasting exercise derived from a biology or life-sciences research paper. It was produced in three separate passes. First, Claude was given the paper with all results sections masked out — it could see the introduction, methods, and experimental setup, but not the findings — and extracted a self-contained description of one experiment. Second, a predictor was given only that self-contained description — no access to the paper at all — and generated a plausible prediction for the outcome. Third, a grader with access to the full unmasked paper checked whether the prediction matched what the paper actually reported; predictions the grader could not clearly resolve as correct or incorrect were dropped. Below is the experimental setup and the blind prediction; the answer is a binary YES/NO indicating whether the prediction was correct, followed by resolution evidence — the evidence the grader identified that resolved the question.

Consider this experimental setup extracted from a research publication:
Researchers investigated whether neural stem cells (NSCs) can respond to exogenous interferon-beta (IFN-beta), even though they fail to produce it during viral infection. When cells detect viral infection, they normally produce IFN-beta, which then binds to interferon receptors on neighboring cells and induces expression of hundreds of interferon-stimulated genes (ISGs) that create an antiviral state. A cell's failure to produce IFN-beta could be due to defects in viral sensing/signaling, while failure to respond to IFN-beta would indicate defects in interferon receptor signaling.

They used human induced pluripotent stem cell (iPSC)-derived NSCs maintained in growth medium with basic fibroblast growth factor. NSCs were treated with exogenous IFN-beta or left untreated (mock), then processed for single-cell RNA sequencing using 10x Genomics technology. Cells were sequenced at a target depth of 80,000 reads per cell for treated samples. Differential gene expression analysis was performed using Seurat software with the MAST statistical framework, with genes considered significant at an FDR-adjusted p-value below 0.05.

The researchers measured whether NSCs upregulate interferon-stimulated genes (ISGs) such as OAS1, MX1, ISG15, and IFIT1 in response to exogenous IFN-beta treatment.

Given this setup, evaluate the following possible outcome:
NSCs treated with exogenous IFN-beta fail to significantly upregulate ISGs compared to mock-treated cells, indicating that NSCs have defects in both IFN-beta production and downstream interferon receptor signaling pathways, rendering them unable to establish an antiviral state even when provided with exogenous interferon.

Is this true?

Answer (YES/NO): NO